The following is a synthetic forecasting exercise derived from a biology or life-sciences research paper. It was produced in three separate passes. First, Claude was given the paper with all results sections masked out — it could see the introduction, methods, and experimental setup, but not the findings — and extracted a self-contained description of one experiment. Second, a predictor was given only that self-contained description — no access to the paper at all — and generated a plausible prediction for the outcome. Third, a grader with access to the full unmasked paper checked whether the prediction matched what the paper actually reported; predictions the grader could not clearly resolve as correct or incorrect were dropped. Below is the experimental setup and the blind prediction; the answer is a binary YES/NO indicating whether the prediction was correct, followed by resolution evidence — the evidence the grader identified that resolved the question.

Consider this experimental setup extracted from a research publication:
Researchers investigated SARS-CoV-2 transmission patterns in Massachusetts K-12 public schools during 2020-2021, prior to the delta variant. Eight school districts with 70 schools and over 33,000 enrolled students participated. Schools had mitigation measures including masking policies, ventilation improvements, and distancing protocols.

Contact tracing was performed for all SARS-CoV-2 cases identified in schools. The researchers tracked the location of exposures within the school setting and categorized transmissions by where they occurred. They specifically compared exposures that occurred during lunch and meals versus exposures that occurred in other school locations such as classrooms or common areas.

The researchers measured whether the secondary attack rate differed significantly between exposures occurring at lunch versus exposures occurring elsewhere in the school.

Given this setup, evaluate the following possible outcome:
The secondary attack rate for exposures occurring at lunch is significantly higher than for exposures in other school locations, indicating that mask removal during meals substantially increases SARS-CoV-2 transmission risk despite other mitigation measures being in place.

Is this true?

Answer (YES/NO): YES